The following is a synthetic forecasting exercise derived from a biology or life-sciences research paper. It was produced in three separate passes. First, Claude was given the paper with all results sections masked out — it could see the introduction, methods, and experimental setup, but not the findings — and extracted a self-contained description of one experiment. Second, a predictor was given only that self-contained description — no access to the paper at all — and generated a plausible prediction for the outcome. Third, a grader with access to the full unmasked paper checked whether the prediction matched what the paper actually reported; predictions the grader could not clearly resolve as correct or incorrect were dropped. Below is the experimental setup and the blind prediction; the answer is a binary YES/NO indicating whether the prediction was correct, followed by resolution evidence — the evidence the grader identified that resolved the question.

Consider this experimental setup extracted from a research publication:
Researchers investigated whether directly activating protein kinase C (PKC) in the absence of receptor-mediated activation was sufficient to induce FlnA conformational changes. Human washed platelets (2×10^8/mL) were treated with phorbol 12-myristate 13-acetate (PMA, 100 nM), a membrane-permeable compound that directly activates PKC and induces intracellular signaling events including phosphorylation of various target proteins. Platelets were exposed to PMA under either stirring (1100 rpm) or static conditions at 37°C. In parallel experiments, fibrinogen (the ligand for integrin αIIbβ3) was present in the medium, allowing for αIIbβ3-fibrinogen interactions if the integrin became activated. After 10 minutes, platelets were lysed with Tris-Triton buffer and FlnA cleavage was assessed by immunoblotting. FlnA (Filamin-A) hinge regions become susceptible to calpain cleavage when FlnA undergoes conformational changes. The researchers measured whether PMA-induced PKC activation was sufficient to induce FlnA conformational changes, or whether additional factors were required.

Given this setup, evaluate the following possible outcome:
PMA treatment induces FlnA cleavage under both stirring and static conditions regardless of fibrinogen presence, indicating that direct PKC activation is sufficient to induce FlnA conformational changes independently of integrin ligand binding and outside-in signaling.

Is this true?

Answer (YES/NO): NO